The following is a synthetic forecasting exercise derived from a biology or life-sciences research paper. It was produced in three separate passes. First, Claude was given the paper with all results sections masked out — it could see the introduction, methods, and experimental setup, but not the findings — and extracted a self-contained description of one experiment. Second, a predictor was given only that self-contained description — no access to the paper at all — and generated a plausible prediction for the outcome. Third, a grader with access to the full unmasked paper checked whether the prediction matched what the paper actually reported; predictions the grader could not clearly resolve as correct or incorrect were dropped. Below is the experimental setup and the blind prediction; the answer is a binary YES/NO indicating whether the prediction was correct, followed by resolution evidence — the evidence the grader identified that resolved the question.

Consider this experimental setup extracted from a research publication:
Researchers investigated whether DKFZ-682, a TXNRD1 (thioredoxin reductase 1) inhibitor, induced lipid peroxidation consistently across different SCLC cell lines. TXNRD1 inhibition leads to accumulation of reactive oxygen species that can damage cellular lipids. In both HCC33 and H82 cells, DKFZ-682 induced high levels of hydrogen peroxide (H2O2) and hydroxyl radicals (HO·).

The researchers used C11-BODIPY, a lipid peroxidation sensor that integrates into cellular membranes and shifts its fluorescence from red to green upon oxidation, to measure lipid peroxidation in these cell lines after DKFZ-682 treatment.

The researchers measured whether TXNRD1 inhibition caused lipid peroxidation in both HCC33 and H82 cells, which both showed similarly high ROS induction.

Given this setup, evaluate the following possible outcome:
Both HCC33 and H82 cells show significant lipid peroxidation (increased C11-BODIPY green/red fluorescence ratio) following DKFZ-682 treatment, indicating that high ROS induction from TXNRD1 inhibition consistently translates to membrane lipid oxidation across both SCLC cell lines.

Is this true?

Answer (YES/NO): NO